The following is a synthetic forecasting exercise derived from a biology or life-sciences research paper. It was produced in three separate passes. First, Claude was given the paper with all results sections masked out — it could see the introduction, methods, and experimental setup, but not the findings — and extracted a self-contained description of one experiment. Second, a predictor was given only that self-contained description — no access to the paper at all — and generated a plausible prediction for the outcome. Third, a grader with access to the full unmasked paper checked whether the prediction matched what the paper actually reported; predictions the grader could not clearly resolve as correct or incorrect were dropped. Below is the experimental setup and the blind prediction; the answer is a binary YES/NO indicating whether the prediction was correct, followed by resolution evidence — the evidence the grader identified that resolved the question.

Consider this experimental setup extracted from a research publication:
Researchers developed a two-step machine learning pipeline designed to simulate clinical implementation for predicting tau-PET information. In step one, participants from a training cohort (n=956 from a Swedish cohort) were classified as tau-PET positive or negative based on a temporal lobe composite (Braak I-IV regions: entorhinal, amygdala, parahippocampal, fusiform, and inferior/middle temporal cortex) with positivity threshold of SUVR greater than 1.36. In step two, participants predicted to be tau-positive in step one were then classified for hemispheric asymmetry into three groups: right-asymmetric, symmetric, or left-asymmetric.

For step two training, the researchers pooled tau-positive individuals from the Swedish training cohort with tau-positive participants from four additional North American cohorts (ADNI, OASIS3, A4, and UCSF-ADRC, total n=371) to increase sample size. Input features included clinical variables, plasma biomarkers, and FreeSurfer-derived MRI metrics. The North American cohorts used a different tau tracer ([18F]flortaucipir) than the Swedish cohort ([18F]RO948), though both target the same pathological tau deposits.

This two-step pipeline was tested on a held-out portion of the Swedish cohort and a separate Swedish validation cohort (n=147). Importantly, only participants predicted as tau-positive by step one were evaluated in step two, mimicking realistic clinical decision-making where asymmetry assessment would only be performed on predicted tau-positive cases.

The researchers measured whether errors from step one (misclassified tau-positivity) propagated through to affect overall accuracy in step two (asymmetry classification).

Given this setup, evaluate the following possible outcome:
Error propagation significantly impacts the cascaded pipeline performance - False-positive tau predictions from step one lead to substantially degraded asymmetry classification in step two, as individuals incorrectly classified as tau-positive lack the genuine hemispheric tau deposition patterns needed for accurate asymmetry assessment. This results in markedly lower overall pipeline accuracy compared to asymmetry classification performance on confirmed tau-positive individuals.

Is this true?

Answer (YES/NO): NO